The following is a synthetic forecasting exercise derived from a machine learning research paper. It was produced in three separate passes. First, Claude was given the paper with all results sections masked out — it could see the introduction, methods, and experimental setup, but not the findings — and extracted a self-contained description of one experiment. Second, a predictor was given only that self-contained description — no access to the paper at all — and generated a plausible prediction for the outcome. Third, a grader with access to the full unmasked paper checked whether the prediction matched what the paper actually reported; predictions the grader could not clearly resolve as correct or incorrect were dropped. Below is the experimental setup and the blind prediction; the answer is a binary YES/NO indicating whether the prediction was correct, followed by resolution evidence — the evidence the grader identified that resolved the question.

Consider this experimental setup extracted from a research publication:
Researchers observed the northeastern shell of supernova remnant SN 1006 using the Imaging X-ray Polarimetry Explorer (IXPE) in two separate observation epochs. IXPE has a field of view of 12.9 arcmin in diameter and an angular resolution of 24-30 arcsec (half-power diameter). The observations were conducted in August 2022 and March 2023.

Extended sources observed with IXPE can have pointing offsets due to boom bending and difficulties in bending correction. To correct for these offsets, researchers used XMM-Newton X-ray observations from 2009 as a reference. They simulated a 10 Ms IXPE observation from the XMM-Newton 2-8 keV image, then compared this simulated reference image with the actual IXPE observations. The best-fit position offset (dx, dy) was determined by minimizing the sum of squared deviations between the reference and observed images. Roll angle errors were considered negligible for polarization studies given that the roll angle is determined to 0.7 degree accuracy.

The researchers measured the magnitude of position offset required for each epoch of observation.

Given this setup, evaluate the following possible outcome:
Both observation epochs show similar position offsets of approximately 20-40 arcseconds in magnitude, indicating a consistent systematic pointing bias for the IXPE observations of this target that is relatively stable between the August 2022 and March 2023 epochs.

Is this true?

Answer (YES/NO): NO